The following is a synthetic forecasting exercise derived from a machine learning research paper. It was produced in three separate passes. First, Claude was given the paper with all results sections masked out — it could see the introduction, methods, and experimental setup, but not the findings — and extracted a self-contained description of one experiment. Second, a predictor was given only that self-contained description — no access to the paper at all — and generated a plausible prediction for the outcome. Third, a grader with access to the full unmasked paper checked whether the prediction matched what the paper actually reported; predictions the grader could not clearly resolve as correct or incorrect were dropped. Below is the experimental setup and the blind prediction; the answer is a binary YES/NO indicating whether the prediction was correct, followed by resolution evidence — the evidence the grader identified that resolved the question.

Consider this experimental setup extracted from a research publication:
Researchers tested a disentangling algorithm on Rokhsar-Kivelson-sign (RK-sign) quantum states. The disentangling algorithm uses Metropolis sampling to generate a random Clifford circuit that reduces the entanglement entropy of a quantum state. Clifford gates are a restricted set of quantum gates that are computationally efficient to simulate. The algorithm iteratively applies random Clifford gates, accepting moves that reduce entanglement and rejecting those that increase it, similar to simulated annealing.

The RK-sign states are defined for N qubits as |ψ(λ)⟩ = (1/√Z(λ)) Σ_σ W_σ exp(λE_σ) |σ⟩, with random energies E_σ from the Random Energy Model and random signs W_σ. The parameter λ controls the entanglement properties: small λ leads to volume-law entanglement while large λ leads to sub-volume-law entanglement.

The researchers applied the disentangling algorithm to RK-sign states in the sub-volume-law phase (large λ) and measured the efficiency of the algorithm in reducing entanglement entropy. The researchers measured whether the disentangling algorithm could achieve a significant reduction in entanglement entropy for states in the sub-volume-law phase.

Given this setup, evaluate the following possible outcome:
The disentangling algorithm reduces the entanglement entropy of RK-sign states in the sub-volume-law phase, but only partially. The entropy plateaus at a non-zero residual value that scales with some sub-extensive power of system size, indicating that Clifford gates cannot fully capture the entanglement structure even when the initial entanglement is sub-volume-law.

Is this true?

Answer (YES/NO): NO